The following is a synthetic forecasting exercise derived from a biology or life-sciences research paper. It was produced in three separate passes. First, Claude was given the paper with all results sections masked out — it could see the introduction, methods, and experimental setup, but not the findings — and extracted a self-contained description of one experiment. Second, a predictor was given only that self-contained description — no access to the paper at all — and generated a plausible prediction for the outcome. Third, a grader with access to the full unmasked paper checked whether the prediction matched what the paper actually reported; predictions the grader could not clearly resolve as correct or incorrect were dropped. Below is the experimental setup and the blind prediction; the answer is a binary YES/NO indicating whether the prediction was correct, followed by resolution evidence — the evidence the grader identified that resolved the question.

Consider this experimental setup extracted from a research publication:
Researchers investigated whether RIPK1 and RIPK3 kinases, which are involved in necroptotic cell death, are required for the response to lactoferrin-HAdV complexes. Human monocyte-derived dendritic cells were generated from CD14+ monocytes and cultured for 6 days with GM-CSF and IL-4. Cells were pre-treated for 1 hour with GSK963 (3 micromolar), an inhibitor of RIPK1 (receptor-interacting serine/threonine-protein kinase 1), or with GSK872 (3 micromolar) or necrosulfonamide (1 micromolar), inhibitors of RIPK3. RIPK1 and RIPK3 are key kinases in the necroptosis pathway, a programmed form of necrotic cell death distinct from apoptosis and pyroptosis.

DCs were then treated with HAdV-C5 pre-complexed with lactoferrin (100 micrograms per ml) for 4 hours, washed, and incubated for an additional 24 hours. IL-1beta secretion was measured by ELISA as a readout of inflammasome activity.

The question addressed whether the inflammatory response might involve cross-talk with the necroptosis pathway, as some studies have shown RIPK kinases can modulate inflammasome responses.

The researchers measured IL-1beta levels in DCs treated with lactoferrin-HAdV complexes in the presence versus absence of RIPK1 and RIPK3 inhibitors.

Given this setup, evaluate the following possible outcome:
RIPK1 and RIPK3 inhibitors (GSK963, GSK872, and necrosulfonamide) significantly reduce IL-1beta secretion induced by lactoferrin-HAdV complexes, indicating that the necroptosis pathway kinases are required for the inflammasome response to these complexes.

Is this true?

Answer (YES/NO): YES